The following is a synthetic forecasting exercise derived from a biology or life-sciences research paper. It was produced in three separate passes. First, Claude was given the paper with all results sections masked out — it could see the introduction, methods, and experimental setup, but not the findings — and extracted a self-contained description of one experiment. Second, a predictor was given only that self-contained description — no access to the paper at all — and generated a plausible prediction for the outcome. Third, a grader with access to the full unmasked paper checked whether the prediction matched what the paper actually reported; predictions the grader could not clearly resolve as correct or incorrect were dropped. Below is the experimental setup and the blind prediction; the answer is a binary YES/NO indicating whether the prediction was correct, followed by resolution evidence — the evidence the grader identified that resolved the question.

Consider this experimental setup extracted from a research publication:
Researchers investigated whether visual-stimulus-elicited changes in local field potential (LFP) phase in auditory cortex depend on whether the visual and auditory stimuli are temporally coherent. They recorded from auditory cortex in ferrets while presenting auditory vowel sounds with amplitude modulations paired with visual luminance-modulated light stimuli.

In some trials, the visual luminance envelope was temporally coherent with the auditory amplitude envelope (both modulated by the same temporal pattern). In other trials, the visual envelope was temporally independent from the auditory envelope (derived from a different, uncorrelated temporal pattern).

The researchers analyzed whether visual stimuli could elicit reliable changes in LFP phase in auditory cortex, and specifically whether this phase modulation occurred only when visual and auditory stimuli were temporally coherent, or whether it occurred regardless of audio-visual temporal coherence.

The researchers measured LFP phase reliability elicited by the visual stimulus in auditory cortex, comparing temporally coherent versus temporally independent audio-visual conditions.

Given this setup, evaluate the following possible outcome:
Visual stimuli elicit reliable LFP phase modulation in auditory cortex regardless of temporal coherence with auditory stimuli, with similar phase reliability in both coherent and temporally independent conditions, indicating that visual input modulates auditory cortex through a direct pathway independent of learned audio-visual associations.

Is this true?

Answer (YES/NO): NO